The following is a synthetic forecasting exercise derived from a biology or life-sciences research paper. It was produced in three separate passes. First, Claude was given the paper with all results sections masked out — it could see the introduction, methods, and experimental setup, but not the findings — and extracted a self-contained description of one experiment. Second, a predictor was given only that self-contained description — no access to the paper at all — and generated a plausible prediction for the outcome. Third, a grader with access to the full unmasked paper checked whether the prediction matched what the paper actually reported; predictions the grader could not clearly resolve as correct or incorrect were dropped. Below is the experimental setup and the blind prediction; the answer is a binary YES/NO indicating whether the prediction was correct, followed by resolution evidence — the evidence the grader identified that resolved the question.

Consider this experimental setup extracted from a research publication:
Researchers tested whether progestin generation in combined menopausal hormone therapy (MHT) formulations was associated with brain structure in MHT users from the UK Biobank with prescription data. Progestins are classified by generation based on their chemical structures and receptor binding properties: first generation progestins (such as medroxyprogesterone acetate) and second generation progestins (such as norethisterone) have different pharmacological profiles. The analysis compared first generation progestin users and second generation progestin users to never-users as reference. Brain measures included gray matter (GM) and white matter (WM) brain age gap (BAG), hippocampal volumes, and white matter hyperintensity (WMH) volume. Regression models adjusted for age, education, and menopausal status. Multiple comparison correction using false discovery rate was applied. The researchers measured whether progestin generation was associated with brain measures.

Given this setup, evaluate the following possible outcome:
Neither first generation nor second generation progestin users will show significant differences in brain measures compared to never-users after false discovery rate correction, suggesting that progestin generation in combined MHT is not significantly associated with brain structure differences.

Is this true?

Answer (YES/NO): YES